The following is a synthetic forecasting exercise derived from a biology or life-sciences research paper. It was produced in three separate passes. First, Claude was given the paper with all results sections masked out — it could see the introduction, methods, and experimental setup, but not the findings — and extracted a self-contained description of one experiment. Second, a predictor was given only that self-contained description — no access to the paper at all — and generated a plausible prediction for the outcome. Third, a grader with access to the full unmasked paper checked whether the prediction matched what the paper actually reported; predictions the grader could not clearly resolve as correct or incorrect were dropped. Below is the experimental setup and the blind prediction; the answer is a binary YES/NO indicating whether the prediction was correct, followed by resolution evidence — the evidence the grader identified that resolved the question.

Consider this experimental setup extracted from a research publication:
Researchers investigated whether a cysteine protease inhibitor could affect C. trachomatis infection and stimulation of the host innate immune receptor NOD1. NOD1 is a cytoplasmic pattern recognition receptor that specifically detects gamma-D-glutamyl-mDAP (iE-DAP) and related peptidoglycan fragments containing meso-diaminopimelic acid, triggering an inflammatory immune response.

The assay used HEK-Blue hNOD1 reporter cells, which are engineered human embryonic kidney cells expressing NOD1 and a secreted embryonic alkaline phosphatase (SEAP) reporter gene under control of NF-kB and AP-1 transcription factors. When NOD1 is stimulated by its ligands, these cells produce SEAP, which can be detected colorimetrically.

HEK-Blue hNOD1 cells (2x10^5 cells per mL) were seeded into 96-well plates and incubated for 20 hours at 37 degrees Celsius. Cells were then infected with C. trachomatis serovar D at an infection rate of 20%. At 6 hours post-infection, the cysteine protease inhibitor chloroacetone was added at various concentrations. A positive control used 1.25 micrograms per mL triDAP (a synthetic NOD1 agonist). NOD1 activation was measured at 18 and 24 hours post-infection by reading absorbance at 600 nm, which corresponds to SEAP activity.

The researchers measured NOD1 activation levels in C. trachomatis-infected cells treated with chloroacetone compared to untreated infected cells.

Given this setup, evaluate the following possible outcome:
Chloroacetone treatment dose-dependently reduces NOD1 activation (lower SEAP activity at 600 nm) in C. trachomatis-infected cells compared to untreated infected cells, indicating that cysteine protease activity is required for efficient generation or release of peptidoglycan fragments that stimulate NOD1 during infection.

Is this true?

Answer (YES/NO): NO